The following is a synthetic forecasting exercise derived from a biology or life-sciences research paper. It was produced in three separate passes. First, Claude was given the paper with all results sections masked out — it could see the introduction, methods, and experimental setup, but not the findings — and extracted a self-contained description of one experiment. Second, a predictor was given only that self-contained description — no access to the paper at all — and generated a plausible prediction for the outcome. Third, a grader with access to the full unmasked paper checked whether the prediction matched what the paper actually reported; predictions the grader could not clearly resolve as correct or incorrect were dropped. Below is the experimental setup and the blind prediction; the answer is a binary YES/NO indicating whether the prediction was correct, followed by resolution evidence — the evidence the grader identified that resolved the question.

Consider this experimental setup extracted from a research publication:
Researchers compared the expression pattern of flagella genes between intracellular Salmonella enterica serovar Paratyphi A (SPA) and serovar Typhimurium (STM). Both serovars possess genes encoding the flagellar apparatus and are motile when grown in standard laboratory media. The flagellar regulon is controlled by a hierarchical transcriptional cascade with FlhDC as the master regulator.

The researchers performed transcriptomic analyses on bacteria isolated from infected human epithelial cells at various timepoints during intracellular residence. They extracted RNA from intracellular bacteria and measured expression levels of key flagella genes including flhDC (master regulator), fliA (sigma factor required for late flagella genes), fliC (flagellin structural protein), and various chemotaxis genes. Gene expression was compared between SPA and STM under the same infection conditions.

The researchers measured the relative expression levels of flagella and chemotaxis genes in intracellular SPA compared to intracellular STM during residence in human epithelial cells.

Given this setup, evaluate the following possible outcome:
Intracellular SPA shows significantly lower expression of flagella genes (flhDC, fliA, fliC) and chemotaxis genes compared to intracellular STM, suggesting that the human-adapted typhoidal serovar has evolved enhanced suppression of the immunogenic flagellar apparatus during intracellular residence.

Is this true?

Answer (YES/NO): NO